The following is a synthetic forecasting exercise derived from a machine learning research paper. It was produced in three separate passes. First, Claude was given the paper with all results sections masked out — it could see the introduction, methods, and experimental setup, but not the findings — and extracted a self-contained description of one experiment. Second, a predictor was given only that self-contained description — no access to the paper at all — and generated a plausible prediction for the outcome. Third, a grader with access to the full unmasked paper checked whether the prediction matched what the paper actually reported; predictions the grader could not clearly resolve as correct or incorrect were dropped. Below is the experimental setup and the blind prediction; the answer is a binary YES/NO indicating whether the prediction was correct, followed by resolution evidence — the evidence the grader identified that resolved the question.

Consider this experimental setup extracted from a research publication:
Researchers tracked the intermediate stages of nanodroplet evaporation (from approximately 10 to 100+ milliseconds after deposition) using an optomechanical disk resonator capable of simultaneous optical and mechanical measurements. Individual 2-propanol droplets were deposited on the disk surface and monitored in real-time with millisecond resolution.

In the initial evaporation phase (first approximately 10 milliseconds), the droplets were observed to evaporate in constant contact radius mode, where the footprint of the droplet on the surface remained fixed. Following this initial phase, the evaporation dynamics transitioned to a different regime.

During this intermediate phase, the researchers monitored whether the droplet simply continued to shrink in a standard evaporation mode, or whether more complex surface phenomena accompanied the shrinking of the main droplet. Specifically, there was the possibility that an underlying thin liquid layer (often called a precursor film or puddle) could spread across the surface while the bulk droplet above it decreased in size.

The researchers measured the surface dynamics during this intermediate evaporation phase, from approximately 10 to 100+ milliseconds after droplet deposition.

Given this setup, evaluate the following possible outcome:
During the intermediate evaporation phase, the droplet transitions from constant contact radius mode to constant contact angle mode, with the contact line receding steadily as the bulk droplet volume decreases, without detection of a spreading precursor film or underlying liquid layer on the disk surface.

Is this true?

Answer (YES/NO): NO